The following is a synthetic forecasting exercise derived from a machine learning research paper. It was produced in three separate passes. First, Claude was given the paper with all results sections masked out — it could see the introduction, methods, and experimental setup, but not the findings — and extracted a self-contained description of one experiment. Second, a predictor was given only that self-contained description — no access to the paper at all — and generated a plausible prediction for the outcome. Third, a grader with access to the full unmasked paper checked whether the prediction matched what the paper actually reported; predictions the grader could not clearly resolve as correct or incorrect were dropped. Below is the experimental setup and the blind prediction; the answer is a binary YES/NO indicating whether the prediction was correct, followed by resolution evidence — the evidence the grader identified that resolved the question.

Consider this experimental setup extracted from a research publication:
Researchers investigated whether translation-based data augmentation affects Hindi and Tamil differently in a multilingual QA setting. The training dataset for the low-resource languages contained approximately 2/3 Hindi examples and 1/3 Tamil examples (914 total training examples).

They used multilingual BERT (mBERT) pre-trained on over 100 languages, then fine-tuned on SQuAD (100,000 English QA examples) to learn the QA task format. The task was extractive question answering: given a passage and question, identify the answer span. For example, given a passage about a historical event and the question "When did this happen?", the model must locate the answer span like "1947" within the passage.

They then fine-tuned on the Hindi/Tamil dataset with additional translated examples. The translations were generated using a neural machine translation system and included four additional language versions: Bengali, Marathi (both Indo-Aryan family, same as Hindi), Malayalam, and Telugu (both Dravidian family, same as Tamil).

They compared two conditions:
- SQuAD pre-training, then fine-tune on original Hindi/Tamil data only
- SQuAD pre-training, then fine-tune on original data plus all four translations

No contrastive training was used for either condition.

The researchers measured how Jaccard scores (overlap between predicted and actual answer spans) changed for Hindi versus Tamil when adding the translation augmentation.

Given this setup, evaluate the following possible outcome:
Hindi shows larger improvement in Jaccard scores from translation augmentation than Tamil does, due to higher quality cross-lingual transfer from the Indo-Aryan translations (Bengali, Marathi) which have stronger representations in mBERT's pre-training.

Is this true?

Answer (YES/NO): NO